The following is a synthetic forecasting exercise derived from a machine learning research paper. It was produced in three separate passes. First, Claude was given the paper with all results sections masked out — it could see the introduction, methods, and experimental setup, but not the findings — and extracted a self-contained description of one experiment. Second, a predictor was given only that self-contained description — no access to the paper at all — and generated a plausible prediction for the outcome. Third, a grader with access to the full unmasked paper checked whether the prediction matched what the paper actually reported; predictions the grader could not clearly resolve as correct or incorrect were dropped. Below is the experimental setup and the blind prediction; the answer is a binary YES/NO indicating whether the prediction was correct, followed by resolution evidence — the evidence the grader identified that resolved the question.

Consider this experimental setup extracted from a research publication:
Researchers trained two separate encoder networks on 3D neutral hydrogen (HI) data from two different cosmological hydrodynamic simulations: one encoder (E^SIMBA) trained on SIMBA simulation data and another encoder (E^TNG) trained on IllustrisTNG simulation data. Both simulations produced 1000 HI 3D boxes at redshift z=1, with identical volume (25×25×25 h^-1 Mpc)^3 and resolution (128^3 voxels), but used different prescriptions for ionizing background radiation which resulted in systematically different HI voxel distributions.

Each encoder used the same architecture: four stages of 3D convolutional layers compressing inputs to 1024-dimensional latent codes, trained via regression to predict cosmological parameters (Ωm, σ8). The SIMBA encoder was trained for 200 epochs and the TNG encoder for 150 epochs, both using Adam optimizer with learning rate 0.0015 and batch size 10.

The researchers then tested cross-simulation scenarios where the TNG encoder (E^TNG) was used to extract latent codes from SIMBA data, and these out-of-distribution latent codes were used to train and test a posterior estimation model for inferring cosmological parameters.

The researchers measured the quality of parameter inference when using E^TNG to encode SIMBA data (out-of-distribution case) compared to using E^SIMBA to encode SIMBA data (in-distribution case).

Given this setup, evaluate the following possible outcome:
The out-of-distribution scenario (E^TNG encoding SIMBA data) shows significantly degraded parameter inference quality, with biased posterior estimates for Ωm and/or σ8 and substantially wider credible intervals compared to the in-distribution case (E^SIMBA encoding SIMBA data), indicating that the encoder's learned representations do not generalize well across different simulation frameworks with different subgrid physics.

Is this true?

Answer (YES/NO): NO